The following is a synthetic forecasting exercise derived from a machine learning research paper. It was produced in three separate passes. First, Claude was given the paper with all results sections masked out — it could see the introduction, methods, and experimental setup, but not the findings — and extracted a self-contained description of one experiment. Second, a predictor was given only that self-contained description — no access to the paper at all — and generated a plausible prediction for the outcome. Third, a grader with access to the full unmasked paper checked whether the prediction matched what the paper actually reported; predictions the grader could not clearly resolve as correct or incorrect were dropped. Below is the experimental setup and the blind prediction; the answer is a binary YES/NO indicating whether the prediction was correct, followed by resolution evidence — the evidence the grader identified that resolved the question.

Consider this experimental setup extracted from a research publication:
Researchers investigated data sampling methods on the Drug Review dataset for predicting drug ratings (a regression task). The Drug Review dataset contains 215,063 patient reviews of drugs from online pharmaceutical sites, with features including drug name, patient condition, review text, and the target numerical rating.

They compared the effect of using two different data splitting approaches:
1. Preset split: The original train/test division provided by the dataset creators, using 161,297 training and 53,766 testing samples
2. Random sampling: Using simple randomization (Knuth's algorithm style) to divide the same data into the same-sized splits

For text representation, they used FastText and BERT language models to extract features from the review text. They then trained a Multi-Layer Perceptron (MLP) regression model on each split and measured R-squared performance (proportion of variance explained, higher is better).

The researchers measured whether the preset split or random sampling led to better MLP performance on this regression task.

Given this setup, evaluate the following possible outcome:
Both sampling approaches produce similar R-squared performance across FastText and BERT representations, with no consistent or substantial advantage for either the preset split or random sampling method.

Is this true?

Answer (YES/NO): NO